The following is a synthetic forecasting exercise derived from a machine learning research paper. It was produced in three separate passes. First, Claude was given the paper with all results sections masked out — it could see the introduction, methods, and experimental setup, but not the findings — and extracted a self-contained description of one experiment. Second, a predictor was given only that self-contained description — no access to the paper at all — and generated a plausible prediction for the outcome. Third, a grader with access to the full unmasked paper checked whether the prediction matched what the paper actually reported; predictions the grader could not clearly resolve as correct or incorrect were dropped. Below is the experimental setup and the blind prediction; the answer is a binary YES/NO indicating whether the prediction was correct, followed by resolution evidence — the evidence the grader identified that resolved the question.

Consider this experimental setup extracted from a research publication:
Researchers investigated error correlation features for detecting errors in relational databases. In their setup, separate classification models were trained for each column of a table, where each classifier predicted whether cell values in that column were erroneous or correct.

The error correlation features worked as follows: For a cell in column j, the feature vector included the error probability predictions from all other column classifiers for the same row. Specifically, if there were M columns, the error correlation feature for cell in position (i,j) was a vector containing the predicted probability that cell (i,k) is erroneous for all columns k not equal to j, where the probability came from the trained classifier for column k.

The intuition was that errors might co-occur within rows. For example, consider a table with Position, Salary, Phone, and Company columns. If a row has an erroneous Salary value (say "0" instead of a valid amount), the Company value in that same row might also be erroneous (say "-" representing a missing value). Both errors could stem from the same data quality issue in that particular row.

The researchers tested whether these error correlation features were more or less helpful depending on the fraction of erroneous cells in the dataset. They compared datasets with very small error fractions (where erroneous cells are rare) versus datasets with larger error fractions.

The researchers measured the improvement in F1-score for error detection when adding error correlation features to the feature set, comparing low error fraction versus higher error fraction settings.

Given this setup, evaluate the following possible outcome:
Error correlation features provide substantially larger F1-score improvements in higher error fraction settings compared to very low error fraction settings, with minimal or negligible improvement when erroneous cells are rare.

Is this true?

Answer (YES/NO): NO